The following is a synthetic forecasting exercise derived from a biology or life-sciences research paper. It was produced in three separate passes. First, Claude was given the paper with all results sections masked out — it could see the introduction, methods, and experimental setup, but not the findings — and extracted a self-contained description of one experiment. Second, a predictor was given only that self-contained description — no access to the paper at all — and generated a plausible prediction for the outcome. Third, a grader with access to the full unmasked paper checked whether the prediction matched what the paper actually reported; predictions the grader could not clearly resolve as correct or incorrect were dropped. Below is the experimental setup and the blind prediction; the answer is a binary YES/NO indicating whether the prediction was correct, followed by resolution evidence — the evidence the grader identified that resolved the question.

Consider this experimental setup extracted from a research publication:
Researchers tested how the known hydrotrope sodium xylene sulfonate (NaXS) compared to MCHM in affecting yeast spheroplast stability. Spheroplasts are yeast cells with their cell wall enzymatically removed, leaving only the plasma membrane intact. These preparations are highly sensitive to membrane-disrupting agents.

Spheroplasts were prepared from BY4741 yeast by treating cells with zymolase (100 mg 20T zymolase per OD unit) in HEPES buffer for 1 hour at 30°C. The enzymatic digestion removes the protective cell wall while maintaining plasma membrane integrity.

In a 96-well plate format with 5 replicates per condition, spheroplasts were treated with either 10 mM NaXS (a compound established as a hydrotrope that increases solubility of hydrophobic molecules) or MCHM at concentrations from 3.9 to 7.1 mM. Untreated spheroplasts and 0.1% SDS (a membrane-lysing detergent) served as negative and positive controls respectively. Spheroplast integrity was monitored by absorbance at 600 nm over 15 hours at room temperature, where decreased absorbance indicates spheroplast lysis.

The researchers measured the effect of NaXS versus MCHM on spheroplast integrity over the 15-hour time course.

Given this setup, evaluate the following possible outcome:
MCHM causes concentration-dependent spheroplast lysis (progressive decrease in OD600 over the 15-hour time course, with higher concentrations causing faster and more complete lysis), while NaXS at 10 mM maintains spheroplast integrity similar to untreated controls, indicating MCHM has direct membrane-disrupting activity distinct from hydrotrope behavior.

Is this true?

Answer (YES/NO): NO